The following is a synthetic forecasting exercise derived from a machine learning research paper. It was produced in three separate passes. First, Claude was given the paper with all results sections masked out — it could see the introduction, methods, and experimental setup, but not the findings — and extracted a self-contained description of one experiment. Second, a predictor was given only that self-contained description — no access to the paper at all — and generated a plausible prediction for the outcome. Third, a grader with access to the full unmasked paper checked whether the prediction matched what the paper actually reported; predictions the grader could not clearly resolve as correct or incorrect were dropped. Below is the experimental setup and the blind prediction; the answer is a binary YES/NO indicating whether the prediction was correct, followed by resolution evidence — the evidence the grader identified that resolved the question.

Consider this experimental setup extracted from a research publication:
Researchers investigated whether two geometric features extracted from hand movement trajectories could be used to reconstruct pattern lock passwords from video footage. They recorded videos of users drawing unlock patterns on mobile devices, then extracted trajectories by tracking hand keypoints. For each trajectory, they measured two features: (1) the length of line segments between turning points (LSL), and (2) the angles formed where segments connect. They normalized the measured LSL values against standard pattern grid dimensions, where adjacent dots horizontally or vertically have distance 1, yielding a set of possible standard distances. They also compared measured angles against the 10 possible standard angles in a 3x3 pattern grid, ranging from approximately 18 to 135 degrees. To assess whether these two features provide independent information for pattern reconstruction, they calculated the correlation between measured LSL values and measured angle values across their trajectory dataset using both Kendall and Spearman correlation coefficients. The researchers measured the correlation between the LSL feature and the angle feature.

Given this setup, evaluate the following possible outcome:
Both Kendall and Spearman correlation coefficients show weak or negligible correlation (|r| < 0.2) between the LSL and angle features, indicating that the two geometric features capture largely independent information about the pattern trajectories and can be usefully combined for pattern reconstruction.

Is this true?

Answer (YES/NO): YES